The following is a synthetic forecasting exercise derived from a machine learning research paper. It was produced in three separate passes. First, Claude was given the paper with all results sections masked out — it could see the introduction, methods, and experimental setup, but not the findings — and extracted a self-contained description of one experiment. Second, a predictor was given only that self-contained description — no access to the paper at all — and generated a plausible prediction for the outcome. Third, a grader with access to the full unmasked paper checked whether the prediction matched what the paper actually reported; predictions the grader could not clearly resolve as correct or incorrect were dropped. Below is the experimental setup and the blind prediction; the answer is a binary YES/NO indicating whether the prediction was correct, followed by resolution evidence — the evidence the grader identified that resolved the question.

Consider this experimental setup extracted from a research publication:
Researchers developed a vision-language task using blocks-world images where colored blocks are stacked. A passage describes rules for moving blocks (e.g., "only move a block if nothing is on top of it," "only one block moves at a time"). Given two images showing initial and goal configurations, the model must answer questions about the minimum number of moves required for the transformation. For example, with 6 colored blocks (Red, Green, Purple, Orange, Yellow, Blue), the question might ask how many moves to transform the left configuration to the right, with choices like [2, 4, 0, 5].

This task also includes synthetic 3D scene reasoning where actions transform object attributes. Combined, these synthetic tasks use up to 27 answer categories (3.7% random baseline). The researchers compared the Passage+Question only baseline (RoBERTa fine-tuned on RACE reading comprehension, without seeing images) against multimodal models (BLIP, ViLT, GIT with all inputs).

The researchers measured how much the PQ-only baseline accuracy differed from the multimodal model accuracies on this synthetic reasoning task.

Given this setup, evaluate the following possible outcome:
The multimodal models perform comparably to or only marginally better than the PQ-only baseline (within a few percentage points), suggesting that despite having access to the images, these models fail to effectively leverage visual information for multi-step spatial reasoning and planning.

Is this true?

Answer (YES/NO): NO